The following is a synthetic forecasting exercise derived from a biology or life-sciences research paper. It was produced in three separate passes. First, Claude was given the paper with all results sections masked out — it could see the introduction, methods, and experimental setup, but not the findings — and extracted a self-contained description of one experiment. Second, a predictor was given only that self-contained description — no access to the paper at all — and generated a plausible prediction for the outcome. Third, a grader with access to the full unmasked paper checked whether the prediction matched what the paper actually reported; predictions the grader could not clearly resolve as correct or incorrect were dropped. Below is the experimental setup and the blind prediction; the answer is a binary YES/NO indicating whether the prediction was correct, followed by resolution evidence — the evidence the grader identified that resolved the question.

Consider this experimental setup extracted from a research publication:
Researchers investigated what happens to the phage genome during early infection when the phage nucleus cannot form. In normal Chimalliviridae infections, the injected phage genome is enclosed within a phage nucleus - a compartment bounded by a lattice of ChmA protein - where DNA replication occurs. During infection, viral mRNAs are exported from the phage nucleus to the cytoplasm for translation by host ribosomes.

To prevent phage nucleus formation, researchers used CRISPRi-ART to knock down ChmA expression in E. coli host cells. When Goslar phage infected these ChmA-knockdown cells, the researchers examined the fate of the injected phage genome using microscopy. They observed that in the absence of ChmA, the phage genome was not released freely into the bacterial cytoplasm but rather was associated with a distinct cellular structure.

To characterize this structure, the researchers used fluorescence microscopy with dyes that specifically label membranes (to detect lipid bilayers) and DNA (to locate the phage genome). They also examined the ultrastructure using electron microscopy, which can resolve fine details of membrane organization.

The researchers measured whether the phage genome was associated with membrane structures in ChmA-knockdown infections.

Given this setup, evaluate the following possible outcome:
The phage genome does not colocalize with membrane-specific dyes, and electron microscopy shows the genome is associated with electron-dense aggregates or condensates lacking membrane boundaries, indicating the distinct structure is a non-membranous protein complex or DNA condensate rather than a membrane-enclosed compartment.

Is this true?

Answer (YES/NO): NO